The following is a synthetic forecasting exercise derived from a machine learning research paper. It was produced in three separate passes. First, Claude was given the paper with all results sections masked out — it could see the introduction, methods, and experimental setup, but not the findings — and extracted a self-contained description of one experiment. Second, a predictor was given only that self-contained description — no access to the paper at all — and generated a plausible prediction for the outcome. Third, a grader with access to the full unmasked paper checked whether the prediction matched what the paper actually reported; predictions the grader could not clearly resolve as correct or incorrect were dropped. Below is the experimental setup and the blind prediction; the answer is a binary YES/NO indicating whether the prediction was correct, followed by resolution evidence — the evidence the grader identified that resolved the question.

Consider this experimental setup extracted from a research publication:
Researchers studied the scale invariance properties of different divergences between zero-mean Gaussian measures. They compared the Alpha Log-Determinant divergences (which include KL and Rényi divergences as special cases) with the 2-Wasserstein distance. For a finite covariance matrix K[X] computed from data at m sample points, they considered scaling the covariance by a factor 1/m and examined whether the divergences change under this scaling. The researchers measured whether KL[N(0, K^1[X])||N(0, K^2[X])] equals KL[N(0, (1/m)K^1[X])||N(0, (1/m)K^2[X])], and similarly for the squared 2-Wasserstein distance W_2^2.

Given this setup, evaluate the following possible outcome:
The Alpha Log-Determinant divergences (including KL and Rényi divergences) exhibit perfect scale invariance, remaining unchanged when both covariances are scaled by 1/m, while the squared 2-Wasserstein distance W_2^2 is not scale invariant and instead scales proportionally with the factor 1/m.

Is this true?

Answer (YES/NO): YES